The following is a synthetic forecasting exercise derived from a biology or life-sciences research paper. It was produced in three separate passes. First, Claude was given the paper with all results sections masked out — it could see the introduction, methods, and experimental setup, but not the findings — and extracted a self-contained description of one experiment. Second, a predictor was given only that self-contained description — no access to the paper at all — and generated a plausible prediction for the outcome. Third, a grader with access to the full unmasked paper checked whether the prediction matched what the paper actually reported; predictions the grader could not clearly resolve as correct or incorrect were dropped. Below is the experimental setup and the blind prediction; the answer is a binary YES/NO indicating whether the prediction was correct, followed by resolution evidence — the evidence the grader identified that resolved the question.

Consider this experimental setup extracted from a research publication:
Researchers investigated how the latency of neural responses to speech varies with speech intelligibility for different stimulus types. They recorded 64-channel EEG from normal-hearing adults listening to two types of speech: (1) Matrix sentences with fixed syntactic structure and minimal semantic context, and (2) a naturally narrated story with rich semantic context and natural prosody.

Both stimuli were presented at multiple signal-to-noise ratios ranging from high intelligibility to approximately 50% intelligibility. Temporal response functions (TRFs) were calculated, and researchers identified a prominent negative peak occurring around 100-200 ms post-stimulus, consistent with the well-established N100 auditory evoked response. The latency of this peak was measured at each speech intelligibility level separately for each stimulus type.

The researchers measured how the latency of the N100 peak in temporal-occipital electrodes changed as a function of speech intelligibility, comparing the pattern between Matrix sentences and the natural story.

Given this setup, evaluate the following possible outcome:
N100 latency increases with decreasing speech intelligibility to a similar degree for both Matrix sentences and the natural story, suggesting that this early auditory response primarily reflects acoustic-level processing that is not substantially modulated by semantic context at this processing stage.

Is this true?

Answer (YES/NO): NO